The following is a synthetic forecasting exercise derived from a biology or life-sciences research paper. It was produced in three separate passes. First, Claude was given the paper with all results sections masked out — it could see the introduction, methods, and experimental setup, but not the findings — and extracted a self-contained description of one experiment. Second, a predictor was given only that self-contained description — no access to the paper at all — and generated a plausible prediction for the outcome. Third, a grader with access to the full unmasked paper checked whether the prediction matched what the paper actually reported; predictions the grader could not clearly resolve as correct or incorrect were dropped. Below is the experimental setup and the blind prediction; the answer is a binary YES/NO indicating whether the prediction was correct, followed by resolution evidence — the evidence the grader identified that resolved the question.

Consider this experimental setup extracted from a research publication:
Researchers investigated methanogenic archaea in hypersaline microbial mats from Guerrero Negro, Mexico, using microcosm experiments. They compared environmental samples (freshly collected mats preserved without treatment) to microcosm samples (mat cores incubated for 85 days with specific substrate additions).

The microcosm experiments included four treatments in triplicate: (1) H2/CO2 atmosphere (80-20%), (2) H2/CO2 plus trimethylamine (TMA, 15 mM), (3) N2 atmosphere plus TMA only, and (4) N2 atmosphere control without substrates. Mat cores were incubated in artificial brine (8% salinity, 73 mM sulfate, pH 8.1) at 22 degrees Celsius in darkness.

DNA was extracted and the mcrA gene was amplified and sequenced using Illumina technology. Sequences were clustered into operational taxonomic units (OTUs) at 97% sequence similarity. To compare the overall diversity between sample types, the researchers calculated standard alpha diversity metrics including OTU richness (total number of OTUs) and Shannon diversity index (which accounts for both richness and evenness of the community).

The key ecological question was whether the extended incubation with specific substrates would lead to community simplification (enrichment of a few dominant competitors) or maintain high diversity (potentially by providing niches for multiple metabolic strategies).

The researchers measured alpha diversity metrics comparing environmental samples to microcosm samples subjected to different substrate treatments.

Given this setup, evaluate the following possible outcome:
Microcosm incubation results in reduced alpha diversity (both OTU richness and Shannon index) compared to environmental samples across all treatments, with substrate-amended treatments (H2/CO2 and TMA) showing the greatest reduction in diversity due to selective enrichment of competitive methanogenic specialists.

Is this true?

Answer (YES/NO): NO